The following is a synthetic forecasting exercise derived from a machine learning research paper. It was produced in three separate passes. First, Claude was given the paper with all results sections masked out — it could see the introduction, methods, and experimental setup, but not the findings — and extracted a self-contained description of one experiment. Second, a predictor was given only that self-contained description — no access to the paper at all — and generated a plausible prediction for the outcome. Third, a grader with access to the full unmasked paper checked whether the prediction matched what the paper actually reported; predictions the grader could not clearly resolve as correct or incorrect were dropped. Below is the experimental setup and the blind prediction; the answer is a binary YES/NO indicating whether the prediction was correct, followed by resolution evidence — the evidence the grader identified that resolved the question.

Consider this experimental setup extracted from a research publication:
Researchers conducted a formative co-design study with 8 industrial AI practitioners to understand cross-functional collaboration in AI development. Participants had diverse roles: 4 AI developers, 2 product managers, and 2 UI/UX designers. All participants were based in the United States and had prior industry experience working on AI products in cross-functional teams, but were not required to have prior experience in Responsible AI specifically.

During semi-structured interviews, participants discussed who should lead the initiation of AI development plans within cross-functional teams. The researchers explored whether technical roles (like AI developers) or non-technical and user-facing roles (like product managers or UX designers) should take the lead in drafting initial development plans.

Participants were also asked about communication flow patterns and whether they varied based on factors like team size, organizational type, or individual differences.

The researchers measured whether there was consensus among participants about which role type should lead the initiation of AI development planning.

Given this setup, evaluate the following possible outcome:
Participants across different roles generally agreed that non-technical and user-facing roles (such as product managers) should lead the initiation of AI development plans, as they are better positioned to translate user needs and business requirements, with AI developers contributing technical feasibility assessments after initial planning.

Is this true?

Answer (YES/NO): NO